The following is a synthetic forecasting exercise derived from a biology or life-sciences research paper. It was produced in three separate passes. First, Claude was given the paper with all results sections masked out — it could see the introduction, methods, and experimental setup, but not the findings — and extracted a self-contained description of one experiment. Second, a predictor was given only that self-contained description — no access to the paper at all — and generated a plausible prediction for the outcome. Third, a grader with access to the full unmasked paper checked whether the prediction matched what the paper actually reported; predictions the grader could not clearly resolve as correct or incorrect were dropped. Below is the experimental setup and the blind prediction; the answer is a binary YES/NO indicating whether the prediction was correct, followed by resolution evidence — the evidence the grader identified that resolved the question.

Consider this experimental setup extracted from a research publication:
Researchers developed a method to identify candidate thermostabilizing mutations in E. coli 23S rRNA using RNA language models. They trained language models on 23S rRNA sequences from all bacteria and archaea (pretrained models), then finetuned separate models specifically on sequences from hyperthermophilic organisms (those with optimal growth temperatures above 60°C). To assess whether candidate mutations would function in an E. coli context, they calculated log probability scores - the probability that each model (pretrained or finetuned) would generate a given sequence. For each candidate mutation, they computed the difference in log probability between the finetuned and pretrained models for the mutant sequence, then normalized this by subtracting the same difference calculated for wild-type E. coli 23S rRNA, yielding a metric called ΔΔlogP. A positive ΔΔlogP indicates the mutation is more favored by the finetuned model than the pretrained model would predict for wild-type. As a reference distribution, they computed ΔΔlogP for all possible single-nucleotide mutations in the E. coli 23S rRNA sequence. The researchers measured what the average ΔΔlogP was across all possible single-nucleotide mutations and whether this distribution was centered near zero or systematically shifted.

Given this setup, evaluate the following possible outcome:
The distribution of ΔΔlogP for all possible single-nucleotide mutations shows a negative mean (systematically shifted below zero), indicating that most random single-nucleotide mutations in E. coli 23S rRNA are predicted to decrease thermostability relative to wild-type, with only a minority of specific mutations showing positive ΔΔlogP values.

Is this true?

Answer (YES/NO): NO